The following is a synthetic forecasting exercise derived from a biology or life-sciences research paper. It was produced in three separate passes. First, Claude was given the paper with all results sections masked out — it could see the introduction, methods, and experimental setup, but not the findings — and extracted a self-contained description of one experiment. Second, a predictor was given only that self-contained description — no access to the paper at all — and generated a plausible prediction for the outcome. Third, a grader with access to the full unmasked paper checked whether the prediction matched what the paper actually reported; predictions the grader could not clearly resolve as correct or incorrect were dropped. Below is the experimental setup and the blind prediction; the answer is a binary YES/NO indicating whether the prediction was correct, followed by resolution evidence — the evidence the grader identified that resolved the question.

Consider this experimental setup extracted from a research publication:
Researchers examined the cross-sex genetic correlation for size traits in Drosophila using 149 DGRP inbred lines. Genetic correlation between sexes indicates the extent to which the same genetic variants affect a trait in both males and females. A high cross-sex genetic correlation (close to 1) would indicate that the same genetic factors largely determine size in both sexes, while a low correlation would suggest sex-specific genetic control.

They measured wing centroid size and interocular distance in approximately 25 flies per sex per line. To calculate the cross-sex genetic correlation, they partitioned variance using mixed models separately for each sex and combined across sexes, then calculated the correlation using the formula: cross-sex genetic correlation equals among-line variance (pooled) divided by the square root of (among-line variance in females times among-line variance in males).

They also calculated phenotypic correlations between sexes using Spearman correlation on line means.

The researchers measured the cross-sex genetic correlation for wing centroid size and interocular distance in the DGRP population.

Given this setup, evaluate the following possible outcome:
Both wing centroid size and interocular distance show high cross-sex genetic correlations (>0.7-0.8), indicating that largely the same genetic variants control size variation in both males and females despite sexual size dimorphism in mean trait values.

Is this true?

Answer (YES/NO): YES